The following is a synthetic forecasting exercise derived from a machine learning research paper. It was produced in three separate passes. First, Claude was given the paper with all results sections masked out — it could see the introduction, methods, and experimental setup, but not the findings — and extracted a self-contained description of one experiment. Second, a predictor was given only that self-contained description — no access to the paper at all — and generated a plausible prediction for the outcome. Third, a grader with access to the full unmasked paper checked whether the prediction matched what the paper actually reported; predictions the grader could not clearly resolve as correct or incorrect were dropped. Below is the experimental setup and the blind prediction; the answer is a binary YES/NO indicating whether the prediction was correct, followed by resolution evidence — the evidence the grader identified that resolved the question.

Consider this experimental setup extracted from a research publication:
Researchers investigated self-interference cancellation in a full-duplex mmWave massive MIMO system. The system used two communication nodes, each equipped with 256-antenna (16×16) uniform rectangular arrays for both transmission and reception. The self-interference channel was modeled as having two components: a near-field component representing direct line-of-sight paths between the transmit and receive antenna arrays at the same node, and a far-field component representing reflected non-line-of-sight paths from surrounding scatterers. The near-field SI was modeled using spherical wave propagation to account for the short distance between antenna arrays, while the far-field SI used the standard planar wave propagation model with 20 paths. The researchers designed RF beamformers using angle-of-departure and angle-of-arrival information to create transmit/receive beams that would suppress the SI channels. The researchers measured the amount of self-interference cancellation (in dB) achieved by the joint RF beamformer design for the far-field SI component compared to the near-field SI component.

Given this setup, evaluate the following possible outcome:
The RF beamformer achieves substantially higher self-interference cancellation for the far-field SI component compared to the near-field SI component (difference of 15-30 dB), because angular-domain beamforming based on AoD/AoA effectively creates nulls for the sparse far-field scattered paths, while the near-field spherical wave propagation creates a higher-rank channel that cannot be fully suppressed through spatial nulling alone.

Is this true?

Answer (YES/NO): NO